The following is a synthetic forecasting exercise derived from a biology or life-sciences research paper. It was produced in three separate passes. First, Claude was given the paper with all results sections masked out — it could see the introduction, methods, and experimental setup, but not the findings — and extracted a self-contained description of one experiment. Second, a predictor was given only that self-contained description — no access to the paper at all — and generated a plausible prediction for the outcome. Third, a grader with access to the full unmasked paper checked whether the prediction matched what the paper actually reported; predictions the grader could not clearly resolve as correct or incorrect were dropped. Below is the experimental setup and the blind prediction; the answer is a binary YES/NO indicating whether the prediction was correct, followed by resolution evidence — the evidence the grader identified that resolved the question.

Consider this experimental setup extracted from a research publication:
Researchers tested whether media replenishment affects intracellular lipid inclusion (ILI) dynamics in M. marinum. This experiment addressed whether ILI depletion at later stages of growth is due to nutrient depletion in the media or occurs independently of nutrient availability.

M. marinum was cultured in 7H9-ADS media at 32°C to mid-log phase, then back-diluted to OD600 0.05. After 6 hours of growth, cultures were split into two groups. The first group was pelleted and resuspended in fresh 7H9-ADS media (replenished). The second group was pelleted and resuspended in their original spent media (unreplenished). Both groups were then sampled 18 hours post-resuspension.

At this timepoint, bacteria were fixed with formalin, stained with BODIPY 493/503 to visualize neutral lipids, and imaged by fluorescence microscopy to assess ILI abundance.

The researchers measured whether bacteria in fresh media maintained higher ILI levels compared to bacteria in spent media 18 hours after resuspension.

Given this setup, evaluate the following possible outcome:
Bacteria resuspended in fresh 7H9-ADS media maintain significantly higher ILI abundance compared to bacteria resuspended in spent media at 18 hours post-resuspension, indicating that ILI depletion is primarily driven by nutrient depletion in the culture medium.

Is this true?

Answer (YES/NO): YES